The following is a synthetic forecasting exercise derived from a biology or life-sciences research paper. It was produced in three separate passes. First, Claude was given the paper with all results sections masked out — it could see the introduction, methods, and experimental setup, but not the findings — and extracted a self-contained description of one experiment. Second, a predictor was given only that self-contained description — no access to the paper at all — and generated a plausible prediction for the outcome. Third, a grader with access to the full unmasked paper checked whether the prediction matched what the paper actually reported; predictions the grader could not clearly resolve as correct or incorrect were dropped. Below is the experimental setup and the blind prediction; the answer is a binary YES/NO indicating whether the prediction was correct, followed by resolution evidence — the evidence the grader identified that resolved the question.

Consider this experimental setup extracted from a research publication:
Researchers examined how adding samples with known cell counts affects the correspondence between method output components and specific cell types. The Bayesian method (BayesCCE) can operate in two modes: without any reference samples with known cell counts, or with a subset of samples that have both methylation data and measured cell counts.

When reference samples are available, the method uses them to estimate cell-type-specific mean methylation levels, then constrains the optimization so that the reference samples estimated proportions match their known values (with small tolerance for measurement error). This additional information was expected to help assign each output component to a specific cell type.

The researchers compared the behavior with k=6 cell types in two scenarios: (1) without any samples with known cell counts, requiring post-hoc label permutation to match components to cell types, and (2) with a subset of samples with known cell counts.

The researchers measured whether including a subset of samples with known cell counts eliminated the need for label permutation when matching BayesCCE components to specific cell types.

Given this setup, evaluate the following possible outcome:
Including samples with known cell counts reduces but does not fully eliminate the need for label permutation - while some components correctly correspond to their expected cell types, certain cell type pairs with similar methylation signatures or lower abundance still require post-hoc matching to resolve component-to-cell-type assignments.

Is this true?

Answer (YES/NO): NO